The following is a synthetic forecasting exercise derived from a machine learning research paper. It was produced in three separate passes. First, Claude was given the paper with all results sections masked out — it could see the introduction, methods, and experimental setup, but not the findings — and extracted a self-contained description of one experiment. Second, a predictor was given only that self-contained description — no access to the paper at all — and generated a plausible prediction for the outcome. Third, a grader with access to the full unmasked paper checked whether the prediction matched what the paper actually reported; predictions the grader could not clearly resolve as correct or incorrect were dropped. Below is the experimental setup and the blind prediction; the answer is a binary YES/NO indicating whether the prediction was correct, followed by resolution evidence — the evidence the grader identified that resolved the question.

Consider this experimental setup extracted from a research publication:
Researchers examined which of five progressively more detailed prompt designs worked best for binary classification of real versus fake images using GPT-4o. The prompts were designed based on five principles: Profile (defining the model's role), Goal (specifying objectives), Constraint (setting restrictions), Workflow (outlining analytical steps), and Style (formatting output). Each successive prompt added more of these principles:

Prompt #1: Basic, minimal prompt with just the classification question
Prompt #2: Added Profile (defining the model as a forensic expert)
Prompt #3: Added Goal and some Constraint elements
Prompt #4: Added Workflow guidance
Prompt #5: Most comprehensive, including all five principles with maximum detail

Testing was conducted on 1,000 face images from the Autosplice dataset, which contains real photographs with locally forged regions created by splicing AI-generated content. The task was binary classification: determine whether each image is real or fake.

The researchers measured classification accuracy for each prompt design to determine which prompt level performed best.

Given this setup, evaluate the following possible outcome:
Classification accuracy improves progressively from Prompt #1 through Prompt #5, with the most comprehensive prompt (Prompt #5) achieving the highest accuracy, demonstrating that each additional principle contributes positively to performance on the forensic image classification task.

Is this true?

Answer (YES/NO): YES